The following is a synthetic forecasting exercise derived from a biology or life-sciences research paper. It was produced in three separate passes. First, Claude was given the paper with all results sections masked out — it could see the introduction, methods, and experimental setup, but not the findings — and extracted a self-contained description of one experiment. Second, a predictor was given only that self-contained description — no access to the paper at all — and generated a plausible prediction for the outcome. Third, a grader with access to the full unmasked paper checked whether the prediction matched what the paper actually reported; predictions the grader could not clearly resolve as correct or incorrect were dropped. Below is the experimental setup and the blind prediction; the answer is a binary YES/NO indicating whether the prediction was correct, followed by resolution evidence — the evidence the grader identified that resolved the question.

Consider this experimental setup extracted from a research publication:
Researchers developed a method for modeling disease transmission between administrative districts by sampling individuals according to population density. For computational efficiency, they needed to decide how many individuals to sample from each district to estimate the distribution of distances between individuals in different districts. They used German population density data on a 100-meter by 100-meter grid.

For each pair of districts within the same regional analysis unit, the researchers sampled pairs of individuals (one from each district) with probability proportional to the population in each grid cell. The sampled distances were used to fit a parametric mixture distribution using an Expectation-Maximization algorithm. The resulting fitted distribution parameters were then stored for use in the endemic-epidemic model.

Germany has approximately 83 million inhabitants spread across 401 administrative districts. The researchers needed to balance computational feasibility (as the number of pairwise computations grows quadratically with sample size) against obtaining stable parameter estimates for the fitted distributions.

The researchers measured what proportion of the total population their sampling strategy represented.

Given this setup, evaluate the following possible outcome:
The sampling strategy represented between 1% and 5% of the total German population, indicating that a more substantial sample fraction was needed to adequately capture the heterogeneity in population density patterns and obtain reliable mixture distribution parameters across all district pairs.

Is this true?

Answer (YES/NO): NO